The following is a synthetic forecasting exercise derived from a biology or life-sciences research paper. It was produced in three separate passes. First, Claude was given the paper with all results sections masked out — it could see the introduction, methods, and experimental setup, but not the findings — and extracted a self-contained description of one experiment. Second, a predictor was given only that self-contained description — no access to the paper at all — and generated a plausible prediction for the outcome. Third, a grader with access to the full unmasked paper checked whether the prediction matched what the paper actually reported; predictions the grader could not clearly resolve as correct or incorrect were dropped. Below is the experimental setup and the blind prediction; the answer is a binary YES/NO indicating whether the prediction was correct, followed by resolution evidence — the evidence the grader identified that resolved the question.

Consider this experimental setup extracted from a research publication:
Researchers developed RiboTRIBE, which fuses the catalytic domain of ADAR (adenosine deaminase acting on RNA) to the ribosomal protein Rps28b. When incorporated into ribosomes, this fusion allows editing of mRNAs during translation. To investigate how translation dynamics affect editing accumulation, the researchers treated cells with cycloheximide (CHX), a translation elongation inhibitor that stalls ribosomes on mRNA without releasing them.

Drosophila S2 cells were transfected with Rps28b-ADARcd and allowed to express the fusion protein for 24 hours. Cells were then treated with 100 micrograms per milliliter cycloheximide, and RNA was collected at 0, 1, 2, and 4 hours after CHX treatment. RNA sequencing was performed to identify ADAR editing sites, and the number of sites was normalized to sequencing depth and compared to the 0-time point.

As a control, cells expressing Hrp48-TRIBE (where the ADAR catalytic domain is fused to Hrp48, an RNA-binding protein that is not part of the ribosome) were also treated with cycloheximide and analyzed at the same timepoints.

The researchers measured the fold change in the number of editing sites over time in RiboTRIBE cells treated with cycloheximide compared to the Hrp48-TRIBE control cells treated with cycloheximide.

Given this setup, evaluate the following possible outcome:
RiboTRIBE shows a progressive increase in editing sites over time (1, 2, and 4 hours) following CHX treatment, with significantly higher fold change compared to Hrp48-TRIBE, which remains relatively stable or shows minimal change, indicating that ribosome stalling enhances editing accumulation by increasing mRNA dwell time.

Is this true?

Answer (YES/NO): YES